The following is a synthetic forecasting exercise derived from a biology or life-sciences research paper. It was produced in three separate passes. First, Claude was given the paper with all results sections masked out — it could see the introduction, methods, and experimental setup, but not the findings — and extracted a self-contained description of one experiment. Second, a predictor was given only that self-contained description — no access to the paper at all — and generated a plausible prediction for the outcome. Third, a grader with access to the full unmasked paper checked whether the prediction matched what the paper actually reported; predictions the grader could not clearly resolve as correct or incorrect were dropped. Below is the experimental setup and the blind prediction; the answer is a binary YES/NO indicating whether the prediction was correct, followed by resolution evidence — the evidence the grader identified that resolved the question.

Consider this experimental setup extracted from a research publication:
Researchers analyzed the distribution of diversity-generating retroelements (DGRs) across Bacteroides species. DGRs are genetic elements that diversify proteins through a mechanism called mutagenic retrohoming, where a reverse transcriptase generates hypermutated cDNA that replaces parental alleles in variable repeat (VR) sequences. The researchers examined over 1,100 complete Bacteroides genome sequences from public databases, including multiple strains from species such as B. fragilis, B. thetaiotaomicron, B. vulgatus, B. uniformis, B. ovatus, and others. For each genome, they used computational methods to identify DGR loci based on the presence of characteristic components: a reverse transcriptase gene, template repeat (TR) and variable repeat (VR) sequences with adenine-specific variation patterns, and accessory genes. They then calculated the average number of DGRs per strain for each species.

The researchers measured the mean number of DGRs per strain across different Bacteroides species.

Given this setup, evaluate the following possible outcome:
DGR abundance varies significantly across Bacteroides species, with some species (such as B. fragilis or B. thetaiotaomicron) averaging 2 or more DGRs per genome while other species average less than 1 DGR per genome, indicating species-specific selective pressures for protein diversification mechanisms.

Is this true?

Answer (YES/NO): NO